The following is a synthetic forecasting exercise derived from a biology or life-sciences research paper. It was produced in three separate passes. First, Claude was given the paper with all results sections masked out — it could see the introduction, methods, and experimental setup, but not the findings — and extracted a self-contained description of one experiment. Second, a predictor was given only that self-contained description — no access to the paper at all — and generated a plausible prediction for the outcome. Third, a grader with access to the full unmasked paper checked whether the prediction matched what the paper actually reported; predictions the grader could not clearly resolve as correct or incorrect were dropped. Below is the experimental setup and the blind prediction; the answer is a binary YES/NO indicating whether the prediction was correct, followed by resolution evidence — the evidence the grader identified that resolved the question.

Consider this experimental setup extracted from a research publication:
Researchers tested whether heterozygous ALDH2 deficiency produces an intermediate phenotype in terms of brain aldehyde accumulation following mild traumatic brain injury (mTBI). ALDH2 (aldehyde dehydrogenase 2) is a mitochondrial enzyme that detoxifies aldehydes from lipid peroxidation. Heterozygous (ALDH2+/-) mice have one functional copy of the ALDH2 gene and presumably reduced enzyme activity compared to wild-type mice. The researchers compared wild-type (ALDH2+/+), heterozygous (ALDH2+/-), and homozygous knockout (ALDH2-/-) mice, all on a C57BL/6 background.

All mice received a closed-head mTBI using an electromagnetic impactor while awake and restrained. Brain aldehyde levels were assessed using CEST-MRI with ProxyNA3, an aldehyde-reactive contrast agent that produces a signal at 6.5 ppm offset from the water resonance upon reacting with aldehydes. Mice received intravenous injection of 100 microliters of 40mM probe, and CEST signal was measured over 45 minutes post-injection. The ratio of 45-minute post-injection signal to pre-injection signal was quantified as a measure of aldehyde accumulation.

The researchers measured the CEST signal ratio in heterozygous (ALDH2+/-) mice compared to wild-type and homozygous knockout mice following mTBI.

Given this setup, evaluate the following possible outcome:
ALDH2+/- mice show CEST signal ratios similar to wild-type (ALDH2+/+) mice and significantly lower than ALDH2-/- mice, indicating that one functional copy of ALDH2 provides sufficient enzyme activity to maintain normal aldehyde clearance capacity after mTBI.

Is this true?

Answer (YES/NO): NO